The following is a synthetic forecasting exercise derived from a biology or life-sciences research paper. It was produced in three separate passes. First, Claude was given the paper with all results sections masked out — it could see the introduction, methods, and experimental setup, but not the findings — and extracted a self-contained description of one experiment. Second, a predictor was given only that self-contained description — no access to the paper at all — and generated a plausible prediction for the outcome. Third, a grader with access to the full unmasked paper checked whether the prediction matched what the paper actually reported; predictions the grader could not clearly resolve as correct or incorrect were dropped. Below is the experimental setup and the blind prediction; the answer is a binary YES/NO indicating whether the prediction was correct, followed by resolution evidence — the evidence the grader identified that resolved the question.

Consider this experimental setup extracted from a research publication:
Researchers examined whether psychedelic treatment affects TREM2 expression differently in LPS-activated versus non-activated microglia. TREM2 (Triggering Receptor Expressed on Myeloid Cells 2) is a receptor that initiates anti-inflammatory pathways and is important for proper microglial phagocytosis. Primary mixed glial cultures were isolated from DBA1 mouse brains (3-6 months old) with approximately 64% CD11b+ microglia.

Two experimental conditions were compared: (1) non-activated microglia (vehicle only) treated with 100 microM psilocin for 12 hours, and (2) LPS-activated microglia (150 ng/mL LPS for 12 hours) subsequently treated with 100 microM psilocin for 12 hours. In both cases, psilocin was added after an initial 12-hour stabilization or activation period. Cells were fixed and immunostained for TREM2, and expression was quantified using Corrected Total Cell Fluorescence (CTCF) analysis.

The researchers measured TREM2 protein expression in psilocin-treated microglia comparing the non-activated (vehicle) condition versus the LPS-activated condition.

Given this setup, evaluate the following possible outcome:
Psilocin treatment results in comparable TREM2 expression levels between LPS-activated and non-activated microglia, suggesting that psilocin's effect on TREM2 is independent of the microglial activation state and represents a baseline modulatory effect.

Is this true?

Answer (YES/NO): NO